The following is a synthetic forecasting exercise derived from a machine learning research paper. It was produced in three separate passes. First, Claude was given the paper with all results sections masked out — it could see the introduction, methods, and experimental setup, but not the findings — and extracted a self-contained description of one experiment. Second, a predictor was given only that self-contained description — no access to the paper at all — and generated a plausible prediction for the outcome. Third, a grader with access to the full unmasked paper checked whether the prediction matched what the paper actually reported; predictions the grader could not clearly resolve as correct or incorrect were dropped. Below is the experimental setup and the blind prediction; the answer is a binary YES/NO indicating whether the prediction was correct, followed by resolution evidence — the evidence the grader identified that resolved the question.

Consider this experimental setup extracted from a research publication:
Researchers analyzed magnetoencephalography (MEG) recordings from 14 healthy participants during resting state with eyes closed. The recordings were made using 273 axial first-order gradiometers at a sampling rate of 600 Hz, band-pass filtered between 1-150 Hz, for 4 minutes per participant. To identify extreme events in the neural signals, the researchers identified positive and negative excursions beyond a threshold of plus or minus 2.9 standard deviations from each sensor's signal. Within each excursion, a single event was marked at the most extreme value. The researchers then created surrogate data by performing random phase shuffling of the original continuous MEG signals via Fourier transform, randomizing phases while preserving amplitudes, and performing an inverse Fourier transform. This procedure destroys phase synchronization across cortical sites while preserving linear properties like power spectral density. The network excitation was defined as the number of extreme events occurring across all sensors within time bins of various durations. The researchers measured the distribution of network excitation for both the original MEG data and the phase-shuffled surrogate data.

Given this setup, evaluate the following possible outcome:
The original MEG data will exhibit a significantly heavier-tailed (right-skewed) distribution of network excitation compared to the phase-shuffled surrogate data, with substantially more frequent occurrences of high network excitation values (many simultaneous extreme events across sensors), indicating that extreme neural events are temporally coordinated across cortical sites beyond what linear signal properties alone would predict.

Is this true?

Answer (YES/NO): YES